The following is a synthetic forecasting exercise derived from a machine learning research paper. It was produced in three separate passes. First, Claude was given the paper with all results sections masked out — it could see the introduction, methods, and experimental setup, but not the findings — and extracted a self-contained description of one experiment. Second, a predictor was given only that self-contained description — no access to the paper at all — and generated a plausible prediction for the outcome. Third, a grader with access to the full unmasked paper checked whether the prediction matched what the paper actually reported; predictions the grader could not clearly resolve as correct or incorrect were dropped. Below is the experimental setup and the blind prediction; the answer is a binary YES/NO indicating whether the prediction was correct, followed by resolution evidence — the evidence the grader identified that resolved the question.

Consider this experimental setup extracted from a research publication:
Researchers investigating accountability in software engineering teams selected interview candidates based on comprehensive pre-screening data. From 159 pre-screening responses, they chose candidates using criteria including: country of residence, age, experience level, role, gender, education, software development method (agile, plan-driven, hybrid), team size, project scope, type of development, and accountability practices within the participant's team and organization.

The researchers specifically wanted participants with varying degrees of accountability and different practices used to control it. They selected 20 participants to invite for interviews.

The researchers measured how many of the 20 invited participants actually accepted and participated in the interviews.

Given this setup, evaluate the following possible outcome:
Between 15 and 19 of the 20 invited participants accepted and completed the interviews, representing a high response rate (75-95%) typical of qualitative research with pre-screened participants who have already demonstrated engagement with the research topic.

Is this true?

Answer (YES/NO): NO